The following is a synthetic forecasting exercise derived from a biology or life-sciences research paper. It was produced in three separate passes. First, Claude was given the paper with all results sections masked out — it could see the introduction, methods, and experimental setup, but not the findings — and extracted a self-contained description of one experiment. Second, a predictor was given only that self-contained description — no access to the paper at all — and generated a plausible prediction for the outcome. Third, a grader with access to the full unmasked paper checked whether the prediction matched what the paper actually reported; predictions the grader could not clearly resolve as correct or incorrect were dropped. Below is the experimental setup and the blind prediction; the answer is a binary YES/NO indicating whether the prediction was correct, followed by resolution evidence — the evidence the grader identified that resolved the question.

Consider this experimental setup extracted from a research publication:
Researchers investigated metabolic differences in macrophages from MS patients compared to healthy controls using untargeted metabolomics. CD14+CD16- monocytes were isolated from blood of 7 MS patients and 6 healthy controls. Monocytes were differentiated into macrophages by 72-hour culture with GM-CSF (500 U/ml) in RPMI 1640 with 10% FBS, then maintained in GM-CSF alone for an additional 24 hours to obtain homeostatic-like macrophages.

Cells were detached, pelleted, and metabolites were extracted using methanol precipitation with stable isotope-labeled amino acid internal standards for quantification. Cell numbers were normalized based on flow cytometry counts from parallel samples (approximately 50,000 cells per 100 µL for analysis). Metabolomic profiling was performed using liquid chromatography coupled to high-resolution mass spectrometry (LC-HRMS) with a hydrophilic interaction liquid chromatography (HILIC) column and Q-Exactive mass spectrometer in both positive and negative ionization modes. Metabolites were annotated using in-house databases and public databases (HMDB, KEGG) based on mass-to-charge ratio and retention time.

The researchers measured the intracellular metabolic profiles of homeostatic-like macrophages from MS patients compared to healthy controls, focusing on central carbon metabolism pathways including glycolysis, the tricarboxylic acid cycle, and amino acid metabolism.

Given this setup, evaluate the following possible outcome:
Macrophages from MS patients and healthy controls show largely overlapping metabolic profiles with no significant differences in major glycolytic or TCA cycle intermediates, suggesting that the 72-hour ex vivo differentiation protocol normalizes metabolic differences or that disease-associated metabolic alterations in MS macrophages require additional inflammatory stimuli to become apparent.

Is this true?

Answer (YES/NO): NO